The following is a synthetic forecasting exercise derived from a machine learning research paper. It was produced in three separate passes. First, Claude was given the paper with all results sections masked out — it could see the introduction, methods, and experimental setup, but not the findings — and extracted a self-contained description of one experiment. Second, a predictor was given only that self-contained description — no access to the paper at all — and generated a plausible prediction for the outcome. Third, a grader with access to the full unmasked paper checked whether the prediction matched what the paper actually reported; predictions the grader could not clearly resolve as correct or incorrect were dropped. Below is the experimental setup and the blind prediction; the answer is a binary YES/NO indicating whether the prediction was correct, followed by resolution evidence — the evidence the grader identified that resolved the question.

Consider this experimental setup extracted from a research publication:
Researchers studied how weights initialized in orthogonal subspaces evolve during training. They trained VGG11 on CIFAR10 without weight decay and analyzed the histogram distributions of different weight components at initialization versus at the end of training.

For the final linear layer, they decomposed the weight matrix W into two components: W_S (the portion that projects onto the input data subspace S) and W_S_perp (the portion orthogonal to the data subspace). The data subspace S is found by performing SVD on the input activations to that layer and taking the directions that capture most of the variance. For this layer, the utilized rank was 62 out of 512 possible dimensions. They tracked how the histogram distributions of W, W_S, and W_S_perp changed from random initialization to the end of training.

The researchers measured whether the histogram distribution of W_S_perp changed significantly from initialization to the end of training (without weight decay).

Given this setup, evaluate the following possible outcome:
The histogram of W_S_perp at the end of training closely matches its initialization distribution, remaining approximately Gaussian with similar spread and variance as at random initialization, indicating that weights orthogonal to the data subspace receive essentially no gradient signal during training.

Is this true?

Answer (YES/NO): YES